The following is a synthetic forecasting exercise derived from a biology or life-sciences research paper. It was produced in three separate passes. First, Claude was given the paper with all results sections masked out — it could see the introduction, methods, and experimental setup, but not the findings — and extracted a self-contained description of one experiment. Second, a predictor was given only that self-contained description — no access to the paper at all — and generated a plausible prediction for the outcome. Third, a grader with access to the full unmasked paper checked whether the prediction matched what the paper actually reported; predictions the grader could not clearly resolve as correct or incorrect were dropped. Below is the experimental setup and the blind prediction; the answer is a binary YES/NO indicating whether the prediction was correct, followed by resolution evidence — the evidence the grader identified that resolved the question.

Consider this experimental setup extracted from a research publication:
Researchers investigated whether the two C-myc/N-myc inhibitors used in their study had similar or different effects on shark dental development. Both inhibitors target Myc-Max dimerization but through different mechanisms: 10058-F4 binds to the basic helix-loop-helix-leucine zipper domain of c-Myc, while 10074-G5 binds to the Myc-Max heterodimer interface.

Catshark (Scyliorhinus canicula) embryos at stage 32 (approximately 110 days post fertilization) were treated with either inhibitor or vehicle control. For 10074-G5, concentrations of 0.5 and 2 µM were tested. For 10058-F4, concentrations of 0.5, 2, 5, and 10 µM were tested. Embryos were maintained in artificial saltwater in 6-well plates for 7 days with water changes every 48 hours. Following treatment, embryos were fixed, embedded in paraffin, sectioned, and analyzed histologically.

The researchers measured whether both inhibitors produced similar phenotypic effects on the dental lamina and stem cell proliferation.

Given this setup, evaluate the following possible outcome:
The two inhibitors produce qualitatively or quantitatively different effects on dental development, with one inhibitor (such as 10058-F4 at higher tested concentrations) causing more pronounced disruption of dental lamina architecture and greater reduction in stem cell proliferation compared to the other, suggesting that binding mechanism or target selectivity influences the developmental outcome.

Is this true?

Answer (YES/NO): NO